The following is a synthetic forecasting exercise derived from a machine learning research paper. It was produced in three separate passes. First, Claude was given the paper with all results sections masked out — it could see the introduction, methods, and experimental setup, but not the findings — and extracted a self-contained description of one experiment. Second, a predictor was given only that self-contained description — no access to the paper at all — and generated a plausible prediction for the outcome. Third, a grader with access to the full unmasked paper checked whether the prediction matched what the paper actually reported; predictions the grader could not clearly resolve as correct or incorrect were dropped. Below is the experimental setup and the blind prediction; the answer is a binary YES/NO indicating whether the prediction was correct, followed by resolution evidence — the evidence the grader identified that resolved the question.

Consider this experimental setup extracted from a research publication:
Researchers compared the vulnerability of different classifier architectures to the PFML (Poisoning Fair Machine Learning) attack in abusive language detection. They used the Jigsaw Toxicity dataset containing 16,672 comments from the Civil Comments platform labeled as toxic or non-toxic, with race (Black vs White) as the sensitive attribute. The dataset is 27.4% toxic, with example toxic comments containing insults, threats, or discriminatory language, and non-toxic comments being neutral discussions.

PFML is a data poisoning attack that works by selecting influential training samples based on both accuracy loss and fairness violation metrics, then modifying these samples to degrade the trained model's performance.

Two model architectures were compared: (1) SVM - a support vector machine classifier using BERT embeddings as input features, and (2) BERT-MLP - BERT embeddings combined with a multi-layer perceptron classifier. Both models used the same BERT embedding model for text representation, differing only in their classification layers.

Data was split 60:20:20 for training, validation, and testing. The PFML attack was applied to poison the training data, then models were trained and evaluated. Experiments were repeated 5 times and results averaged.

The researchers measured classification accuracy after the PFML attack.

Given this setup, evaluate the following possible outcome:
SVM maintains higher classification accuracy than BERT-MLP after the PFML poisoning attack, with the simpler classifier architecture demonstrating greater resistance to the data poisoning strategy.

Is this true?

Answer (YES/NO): YES